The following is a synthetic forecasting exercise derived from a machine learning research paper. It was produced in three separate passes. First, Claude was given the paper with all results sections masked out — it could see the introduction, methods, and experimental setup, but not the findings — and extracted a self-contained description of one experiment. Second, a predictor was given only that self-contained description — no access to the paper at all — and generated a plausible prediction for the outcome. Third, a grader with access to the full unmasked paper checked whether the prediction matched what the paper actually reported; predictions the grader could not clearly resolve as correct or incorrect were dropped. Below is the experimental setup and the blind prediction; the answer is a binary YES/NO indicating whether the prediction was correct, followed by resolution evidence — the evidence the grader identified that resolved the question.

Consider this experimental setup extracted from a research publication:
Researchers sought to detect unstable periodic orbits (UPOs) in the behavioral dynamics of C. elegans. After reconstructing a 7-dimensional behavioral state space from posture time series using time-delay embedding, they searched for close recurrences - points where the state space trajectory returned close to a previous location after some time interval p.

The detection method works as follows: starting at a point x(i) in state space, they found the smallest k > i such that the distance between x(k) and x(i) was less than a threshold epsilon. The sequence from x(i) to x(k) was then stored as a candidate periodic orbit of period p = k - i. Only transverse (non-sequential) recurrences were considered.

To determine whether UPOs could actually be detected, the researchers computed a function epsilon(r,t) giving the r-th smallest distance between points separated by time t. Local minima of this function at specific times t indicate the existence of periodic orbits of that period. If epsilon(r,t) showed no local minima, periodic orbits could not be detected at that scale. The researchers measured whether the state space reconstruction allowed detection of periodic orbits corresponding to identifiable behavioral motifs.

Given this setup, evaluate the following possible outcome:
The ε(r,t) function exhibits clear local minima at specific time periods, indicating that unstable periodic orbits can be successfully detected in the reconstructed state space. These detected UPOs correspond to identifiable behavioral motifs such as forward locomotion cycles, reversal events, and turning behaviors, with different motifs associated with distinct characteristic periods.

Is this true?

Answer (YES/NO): YES